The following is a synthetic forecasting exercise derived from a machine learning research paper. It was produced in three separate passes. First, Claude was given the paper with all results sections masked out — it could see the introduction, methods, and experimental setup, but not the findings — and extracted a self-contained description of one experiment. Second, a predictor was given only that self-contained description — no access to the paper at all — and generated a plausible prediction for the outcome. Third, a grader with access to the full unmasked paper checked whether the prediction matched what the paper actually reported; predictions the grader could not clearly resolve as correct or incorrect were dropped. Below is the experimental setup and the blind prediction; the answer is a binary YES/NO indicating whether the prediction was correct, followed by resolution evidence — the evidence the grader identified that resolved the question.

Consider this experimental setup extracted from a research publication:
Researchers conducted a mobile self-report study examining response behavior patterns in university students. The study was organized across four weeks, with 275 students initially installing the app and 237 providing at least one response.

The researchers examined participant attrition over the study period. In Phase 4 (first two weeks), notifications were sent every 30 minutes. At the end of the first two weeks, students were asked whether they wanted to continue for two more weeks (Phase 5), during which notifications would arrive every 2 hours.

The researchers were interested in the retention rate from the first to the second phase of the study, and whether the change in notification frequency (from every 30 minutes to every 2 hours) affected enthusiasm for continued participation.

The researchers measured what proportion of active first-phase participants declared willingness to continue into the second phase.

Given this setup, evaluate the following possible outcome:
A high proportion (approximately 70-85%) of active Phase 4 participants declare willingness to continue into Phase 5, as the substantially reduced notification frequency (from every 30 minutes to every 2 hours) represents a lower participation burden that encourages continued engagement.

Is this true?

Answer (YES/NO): YES